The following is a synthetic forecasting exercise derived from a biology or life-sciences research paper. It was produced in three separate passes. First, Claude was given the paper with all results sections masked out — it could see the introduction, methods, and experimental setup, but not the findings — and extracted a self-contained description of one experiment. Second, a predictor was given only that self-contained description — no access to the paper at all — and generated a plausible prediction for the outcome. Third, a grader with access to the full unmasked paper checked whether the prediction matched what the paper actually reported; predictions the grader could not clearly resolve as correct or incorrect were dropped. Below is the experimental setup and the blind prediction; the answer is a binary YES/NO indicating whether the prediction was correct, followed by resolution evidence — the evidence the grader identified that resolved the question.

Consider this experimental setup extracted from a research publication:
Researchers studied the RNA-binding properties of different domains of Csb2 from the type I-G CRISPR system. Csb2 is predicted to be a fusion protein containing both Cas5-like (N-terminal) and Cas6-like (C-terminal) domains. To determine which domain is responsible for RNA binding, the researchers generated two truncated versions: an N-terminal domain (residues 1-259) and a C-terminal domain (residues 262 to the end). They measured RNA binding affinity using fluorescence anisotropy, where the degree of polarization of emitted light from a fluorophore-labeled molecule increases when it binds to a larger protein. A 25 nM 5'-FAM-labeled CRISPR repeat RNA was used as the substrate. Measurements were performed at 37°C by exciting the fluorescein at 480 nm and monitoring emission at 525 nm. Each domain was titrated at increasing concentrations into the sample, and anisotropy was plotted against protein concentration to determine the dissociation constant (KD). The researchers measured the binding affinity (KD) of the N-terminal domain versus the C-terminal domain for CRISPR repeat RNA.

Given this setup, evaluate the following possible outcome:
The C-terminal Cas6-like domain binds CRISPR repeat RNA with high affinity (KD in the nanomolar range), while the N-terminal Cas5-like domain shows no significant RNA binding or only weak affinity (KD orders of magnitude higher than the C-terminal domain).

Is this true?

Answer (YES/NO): YES